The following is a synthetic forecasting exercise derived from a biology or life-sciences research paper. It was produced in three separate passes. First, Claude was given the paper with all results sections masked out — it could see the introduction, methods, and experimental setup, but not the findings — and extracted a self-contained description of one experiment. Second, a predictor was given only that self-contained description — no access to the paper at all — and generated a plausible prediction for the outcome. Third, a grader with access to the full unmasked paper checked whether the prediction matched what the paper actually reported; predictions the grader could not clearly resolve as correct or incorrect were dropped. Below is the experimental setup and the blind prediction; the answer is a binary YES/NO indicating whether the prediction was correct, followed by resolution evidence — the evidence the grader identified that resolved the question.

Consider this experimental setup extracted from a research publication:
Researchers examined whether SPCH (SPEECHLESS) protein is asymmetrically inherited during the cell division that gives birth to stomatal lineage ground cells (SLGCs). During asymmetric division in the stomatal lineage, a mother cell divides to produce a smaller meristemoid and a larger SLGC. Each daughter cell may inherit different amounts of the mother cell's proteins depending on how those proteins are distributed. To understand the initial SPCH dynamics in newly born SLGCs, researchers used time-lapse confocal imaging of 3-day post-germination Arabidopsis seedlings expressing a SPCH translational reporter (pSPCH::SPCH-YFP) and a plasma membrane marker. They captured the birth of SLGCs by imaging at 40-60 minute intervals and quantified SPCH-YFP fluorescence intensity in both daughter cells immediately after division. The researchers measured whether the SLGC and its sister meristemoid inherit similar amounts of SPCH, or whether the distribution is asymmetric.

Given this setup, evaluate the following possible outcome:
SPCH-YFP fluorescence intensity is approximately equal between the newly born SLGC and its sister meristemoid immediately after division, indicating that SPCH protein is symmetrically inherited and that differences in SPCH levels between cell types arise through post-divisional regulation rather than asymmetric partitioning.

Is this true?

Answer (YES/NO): NO